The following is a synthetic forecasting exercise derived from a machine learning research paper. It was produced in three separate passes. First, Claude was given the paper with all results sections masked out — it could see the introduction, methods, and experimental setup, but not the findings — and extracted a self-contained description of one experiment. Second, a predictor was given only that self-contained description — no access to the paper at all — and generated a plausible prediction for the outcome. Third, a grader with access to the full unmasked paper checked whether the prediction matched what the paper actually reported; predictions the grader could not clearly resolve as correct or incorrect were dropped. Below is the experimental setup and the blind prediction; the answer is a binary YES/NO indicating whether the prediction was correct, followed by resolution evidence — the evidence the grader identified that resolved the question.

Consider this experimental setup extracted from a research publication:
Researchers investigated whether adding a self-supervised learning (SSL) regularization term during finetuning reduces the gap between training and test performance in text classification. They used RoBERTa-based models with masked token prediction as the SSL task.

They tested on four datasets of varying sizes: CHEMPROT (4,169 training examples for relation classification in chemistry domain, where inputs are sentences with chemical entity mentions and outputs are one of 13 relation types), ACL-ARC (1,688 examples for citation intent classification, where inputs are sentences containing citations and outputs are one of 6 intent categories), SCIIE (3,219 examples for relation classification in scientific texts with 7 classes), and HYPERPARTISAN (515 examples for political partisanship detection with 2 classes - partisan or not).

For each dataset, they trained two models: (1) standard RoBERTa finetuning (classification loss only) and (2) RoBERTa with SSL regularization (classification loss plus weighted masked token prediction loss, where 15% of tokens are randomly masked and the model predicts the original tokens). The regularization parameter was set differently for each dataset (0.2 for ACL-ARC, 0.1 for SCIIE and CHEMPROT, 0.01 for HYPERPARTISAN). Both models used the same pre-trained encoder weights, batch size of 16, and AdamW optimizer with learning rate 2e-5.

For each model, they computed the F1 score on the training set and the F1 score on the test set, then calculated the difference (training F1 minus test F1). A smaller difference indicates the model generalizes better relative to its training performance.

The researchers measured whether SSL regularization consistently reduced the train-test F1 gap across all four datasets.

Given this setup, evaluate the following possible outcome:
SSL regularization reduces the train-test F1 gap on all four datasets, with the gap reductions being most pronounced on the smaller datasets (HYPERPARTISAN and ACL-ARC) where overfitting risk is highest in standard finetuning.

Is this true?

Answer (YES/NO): NO